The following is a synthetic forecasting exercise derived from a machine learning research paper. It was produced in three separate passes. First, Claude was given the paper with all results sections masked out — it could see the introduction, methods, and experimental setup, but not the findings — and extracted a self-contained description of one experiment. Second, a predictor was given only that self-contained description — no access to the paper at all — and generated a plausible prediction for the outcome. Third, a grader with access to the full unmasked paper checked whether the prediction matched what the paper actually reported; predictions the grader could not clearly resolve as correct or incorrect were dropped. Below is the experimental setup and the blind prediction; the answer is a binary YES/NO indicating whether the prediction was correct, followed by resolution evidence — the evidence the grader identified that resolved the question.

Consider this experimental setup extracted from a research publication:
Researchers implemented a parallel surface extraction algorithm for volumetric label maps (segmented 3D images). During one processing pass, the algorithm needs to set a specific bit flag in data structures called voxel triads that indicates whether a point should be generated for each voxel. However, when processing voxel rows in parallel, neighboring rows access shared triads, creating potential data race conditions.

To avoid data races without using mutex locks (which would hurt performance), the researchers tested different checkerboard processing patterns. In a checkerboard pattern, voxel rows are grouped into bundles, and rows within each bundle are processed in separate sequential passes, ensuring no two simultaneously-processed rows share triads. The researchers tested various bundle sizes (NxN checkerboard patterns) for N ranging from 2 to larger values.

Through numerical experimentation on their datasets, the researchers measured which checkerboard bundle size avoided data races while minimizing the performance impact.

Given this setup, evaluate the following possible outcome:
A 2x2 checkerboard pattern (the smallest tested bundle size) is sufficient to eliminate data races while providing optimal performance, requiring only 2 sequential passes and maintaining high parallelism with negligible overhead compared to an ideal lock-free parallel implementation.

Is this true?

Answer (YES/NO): NO